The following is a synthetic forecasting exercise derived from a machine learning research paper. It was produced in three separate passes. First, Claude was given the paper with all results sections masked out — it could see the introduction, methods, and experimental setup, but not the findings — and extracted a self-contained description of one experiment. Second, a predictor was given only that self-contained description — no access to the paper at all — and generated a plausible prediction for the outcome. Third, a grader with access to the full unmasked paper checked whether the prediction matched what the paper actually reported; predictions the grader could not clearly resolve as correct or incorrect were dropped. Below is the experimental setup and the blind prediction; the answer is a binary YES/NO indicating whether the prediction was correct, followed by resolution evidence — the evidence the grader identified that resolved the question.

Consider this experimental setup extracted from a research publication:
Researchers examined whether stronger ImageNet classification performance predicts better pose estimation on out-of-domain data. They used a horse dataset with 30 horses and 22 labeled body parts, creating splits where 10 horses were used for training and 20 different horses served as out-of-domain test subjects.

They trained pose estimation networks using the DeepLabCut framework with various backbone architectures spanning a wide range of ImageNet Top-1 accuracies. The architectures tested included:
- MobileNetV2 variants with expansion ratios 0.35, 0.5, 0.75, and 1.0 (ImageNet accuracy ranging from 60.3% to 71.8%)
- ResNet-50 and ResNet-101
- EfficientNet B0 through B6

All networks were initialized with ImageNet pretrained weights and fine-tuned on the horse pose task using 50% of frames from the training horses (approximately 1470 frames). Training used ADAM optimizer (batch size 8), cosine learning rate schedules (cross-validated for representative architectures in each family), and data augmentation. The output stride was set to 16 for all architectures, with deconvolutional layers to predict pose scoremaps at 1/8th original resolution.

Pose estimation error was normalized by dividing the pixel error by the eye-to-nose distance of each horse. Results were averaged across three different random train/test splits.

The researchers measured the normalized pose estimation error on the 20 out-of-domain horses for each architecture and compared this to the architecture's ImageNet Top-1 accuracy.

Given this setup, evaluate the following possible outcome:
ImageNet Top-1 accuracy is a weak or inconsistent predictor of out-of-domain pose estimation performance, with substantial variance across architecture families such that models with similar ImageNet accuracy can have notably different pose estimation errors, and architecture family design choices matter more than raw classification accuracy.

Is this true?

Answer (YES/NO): NO